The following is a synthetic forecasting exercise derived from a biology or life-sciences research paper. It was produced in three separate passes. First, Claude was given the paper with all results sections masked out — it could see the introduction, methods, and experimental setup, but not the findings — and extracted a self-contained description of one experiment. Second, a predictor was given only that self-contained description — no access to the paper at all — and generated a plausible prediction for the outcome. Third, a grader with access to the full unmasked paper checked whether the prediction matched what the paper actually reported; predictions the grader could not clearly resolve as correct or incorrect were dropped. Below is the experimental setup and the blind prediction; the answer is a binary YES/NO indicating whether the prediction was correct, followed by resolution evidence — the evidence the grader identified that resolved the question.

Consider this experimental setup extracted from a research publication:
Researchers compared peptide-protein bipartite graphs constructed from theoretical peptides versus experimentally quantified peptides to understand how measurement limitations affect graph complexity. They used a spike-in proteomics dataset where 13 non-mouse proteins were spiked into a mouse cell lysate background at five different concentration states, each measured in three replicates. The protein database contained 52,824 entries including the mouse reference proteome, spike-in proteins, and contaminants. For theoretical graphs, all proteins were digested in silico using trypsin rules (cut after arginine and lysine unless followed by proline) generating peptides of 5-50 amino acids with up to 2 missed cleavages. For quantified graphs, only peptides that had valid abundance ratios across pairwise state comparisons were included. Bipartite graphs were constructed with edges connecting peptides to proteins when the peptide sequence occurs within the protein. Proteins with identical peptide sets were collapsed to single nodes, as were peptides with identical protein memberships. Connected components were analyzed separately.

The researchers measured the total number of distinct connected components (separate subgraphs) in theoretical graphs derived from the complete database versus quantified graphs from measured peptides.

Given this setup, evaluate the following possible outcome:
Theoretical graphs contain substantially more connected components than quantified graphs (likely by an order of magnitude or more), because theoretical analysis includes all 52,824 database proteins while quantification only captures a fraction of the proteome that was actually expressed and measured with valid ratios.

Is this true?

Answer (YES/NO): NO